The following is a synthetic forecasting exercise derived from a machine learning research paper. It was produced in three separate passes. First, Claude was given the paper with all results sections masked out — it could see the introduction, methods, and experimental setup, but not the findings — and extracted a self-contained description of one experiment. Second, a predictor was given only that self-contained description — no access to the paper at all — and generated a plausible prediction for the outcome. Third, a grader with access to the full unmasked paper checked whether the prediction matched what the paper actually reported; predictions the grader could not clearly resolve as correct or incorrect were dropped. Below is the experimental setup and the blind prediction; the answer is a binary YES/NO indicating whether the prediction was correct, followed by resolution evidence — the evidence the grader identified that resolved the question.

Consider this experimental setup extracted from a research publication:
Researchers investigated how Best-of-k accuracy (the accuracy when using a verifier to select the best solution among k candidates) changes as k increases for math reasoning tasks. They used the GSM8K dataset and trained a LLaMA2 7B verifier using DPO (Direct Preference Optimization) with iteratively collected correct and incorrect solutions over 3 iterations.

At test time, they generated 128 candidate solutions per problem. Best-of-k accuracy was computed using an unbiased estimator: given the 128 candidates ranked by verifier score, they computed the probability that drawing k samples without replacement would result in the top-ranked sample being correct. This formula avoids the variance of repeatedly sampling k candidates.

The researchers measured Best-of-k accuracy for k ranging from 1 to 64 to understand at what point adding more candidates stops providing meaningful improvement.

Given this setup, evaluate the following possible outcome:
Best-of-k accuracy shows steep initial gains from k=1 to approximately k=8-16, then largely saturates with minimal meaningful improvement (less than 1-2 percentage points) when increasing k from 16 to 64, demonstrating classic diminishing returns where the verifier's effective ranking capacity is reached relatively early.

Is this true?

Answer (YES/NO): YES